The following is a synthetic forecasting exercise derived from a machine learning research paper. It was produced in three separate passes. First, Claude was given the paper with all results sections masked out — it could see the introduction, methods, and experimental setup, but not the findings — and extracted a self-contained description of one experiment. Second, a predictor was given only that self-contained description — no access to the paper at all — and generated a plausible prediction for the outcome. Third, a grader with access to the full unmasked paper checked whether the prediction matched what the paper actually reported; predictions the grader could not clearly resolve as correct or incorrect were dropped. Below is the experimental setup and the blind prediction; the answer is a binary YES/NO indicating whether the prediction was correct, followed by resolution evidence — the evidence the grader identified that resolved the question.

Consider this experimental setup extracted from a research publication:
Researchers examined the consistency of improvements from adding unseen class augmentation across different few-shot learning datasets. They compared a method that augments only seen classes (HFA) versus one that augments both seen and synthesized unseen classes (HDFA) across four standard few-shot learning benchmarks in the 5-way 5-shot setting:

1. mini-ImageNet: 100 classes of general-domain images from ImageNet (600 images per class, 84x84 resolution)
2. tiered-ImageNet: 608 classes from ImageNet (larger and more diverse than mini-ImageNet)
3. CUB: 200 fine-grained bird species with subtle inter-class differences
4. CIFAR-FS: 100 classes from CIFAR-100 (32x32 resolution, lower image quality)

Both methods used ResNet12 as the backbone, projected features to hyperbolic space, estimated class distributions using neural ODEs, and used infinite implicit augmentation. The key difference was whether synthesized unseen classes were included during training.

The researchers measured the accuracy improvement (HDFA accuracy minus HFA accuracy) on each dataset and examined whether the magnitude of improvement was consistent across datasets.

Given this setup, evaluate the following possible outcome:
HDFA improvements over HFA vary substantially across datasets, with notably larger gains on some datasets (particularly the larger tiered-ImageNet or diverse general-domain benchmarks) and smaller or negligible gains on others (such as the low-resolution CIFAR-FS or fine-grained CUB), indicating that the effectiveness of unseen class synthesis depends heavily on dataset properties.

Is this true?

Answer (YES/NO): NO